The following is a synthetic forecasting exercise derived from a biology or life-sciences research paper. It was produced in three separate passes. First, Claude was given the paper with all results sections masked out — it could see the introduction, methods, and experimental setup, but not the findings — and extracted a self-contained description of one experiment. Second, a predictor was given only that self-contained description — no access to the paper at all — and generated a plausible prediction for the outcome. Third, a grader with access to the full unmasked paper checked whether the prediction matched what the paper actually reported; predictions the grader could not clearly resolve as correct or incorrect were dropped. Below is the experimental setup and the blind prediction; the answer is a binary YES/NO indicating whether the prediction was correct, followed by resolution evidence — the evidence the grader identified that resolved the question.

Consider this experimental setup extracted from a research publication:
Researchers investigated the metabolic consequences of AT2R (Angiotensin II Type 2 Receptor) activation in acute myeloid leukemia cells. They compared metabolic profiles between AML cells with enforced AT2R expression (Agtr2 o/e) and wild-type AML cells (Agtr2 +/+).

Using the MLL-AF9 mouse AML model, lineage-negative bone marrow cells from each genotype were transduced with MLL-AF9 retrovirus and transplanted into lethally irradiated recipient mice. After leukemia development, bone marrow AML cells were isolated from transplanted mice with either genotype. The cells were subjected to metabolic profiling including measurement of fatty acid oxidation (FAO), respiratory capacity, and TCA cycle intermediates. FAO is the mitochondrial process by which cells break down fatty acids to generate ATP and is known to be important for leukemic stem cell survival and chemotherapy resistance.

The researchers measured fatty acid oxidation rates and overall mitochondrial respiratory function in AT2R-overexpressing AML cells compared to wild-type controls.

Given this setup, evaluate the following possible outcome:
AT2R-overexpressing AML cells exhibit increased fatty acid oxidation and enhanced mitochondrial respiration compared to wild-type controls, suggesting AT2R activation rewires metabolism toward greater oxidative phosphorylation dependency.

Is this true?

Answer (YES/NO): NO